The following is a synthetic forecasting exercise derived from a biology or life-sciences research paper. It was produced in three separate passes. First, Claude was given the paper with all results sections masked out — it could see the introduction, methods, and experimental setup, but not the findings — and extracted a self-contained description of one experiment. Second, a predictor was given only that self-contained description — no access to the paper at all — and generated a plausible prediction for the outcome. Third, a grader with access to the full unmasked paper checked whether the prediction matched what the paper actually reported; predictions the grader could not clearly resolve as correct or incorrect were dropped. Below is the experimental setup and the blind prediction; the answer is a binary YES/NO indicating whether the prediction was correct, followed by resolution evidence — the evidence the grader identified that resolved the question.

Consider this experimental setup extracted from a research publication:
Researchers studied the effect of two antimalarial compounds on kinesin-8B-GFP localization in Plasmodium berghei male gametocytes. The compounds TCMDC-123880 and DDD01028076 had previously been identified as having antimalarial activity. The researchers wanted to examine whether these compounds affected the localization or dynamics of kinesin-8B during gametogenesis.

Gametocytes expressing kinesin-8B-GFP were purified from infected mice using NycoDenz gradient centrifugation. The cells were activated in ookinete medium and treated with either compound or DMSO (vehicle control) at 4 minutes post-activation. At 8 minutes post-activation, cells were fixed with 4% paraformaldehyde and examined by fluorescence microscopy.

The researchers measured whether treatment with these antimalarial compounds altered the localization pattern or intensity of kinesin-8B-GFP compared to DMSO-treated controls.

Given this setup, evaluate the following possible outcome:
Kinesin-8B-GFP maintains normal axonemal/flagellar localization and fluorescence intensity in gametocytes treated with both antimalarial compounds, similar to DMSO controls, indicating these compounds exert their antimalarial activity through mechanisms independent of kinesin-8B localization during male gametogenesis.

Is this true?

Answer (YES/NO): NO